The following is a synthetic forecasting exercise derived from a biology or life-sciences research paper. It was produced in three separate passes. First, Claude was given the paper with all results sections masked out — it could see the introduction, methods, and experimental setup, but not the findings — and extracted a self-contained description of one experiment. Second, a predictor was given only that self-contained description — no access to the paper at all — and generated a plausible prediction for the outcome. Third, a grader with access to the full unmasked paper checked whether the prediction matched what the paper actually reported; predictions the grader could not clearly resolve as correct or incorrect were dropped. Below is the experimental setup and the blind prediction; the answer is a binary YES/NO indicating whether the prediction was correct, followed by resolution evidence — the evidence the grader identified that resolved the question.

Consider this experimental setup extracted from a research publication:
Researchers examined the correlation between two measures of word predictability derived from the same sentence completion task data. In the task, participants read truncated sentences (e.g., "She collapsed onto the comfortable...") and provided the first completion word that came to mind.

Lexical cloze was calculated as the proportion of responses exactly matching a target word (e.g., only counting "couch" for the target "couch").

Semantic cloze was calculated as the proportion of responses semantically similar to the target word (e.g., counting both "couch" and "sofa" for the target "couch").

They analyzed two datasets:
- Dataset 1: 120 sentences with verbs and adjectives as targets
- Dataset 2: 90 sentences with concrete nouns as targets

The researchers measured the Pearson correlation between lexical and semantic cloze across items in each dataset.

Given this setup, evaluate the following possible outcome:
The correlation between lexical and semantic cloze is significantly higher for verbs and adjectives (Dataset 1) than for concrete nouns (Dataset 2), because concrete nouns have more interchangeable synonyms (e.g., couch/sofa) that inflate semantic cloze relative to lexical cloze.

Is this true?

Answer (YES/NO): NO